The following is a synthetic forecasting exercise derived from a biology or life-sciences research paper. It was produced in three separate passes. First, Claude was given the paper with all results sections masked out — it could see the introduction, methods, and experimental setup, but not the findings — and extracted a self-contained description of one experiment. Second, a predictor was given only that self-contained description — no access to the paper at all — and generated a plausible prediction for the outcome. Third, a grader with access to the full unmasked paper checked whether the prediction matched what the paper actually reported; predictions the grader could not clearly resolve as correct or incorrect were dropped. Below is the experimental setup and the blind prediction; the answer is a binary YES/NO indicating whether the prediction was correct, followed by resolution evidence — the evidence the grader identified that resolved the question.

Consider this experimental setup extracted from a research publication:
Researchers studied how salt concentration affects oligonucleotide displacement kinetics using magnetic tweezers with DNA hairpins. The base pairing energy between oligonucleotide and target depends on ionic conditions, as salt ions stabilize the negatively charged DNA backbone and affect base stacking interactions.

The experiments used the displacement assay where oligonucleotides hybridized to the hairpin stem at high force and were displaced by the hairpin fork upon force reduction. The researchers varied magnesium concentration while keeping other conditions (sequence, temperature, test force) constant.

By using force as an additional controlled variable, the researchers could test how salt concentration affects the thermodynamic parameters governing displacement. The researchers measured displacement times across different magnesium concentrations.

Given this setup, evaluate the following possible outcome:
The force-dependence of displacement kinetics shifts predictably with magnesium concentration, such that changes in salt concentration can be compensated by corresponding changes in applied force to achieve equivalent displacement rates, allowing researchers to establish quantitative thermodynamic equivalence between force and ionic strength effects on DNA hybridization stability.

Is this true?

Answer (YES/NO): NO